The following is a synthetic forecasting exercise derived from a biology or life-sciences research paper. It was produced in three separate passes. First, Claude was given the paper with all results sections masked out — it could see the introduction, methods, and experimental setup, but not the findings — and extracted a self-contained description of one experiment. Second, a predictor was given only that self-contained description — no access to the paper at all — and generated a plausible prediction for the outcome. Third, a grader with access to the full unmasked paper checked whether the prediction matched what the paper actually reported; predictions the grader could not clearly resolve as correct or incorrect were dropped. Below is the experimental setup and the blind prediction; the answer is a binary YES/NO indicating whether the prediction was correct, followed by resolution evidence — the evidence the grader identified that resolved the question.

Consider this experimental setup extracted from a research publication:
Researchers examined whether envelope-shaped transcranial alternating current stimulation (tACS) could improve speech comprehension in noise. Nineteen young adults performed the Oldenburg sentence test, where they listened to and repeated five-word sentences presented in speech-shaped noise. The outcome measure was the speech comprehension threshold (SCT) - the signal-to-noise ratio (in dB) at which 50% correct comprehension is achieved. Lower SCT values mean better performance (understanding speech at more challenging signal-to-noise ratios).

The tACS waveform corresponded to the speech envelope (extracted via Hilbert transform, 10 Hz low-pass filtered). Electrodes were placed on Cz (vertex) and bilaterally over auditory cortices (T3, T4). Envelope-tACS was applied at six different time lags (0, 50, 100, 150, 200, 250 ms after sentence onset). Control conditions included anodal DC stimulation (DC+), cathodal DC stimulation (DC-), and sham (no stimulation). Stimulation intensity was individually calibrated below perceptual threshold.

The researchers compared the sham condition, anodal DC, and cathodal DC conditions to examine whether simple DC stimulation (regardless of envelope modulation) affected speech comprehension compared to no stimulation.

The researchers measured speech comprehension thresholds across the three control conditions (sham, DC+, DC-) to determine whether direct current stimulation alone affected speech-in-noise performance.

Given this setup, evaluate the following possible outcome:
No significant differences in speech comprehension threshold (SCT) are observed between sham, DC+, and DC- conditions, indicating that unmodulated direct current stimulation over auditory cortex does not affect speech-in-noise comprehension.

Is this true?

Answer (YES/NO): YES